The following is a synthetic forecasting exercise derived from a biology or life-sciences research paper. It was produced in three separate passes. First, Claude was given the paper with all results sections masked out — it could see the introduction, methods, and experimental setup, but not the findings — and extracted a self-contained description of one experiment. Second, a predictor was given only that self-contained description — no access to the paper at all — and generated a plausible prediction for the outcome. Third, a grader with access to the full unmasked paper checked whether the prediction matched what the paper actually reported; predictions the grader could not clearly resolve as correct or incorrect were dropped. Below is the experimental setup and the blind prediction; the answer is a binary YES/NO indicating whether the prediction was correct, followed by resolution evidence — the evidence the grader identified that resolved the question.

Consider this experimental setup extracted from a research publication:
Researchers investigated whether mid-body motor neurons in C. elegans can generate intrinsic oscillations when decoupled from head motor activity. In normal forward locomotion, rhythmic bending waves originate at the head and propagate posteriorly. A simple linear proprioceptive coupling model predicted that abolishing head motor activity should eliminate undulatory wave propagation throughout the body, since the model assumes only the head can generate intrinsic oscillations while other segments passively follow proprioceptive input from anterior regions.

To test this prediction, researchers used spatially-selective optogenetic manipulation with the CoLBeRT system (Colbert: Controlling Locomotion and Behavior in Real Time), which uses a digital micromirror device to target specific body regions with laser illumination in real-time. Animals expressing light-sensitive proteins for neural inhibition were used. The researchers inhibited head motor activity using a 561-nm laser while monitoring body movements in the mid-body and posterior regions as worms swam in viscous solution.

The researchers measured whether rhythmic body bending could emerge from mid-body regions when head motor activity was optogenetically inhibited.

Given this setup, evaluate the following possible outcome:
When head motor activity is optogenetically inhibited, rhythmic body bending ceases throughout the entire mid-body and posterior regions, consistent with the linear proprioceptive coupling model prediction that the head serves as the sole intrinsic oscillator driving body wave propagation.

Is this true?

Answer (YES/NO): NO